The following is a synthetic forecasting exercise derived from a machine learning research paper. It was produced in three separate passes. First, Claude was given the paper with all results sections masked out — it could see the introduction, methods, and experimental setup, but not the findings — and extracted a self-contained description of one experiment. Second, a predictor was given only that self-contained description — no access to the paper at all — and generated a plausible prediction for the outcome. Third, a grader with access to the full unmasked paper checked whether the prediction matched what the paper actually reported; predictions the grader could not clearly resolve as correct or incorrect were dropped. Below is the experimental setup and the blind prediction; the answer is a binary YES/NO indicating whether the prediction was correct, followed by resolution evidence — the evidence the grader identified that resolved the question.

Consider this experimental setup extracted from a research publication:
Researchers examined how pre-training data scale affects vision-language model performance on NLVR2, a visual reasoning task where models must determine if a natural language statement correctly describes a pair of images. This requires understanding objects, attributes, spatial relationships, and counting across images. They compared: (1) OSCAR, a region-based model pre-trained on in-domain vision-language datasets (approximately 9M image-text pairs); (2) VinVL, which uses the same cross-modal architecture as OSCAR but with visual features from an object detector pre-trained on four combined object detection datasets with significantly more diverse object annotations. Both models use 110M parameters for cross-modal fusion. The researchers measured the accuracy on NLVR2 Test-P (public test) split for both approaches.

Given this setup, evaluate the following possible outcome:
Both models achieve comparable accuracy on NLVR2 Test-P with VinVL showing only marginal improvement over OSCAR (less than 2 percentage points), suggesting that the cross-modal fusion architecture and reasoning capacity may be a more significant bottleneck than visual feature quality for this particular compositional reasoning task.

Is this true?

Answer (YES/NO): NO